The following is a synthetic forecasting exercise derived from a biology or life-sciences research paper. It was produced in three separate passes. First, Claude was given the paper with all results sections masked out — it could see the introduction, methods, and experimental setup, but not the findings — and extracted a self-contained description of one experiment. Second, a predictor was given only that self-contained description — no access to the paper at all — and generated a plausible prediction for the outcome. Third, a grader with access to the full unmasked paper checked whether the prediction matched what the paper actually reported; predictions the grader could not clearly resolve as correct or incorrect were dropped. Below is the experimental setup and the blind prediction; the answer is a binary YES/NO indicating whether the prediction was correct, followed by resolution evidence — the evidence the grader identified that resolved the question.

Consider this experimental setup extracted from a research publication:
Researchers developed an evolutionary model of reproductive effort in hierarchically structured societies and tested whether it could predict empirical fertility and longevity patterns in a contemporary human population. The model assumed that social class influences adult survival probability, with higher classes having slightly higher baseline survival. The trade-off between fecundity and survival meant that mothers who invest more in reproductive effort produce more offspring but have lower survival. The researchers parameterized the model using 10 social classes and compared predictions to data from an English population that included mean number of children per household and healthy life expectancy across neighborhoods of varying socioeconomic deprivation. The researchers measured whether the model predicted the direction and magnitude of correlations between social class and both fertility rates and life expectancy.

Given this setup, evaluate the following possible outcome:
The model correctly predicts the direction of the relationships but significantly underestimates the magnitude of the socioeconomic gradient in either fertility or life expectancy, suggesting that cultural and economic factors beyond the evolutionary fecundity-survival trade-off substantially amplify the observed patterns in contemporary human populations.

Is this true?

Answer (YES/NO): NO